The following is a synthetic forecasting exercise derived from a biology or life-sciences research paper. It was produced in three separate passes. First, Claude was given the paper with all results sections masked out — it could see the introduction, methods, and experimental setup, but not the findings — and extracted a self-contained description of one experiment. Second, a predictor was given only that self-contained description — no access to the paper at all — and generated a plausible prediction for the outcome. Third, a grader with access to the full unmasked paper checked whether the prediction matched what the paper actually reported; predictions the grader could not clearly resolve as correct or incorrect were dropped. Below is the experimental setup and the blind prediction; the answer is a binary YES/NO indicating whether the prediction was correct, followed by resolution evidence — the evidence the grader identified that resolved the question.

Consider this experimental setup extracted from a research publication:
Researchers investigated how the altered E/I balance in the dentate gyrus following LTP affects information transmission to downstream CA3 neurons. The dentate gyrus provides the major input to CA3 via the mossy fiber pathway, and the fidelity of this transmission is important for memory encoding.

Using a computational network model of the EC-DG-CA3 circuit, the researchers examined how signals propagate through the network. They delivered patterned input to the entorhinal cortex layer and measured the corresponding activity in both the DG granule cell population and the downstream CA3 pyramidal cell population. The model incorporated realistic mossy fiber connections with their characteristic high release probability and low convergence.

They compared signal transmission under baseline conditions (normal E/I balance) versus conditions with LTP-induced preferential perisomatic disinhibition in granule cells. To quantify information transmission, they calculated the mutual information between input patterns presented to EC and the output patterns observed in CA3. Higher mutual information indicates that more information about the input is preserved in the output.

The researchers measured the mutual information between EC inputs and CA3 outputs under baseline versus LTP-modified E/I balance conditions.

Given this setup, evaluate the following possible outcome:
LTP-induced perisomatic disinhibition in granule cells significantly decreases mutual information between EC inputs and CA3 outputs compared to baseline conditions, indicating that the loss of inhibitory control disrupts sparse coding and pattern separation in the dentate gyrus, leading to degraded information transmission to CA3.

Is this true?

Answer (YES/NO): NO